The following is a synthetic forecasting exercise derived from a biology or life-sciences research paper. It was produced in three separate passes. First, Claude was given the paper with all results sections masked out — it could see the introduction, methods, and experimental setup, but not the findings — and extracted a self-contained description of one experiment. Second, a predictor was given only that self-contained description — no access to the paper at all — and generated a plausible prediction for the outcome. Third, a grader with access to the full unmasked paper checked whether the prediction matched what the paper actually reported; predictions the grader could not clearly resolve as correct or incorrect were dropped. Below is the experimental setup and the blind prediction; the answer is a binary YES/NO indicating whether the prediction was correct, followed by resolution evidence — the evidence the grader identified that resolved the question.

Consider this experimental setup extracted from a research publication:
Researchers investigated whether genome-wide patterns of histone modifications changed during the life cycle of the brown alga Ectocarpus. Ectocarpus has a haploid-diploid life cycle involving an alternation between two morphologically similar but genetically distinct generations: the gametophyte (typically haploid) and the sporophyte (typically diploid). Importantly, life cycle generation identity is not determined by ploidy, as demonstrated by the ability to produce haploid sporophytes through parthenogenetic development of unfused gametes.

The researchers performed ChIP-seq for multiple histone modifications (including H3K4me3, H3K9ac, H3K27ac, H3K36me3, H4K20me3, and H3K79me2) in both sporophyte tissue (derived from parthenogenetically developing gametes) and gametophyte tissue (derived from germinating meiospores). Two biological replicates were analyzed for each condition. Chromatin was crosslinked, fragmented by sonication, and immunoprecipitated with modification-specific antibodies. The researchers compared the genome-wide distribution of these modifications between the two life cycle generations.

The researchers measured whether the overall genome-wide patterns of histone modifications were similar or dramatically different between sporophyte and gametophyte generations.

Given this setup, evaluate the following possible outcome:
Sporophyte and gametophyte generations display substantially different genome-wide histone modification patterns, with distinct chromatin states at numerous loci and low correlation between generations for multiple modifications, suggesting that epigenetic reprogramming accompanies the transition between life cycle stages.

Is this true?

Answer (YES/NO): NO